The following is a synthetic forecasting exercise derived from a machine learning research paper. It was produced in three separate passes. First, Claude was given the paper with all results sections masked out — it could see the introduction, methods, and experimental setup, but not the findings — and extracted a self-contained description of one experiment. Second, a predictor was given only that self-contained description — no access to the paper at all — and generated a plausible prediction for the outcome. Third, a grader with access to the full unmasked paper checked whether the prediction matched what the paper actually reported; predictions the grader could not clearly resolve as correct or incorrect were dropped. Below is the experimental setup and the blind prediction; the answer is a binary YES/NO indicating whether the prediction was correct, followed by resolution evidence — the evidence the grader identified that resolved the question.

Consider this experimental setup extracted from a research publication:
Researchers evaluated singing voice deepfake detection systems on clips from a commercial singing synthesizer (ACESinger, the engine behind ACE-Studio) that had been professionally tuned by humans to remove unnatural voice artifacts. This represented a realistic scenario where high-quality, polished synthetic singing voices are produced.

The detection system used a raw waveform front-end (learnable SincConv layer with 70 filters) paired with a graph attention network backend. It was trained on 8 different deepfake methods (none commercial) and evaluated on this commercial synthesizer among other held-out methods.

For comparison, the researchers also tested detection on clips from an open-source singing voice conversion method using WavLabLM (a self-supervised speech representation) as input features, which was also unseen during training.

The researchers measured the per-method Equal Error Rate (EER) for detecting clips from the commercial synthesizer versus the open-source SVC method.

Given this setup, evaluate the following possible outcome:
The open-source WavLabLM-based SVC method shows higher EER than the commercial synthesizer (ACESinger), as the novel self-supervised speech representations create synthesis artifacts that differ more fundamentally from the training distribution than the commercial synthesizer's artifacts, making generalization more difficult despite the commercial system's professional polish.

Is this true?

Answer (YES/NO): NO